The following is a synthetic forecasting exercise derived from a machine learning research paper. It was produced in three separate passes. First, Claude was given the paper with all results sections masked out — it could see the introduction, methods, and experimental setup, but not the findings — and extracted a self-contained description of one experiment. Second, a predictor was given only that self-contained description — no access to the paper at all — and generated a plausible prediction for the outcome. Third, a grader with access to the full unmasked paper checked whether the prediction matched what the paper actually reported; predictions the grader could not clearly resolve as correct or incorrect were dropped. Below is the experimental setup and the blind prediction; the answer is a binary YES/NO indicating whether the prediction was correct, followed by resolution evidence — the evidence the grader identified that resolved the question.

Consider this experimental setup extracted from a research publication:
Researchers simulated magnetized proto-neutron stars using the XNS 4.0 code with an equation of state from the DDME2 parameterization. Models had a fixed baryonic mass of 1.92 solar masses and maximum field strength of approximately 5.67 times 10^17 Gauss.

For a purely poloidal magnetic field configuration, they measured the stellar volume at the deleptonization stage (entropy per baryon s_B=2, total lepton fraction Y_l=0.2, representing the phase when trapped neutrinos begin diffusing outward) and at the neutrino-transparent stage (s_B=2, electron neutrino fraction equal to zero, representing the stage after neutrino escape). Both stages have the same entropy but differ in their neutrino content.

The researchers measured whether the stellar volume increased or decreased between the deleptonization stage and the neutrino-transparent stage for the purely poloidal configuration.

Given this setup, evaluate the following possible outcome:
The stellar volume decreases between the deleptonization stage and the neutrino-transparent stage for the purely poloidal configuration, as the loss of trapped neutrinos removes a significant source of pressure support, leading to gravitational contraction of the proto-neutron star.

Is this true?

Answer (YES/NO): NO